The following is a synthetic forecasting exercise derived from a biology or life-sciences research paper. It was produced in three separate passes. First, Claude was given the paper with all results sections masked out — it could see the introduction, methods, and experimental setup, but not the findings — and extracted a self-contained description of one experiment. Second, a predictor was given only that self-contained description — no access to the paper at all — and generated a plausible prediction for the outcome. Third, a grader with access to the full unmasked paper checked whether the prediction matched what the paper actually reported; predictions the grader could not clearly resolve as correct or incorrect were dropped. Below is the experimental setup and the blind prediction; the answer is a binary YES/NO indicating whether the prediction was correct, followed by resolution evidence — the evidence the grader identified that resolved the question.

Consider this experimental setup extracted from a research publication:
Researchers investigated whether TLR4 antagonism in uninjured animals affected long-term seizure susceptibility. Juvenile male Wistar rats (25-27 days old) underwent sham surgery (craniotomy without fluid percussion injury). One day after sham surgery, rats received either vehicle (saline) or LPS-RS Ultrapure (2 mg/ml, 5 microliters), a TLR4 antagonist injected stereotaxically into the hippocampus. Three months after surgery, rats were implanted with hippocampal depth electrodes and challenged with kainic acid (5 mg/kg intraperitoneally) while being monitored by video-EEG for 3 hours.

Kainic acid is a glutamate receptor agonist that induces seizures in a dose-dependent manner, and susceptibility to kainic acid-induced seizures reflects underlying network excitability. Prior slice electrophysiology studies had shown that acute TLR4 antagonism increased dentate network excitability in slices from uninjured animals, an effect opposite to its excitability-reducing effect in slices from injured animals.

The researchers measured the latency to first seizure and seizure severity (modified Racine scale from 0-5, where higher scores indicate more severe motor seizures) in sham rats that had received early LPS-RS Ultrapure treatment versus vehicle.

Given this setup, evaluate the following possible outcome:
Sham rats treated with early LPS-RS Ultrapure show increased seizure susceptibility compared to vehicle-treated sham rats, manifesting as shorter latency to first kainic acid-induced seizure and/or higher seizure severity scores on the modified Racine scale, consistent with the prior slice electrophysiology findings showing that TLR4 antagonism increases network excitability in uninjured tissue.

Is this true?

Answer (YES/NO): YES